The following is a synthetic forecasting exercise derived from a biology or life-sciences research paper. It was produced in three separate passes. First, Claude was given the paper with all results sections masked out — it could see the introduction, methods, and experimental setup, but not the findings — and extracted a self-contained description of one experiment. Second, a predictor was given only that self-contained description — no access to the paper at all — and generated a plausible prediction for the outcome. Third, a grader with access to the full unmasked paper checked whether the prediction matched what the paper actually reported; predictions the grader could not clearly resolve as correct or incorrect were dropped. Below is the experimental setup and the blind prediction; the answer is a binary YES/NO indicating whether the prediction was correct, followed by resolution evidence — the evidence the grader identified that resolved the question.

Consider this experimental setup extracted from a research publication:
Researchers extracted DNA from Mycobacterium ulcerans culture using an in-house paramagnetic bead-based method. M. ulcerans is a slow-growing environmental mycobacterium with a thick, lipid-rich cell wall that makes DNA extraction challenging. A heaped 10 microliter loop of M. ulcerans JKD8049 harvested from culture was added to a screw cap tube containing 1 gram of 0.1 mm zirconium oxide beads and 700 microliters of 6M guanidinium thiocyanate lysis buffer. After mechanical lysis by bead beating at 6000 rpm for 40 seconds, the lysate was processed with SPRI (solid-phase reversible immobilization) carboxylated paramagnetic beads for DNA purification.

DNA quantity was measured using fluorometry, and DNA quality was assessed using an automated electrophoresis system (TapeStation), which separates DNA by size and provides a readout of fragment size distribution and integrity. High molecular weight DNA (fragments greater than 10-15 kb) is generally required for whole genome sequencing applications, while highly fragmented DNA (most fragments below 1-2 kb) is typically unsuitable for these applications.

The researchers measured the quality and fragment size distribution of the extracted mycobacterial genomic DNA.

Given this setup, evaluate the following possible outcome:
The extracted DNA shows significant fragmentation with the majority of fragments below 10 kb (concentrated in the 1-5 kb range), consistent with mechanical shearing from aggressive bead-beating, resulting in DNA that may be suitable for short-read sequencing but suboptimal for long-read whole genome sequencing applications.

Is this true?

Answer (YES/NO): NO